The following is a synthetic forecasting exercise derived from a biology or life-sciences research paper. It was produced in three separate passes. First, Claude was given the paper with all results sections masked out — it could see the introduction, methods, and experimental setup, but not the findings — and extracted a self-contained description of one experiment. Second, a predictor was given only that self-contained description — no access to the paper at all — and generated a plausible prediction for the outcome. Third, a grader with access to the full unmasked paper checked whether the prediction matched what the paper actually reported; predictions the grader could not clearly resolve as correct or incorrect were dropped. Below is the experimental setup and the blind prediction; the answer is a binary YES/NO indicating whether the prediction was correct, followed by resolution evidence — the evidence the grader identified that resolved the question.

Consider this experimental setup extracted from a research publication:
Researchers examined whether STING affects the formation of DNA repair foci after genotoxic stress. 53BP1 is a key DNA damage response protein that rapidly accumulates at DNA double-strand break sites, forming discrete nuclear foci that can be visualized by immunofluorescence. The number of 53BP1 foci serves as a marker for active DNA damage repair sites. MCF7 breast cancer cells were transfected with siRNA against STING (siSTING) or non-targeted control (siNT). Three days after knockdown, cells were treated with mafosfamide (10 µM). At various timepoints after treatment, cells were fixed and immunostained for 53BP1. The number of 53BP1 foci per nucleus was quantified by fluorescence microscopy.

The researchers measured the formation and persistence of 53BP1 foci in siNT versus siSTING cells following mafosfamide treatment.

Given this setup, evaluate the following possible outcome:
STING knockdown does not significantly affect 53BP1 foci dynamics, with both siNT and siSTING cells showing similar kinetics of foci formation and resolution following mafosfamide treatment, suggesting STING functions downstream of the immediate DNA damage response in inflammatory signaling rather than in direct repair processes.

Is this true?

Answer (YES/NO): NO